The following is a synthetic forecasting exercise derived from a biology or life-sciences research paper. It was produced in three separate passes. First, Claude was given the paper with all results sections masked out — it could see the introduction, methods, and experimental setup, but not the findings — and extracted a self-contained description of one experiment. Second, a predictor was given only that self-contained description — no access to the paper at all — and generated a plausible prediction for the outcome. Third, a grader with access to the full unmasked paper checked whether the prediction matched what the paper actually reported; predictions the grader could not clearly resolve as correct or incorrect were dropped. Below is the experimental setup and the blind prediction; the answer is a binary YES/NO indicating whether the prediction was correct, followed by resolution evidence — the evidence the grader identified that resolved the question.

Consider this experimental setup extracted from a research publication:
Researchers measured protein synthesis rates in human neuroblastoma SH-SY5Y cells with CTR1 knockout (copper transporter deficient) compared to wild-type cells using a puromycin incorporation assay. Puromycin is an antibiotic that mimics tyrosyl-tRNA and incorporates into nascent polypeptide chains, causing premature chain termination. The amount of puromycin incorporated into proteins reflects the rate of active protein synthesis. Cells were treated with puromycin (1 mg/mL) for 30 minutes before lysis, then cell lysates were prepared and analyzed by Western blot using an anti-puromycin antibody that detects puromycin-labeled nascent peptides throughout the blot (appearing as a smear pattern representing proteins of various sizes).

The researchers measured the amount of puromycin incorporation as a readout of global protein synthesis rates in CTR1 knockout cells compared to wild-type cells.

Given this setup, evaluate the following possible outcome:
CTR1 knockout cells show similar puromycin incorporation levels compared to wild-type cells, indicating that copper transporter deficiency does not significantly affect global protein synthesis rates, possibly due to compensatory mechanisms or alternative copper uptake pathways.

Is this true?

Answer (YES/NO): NO